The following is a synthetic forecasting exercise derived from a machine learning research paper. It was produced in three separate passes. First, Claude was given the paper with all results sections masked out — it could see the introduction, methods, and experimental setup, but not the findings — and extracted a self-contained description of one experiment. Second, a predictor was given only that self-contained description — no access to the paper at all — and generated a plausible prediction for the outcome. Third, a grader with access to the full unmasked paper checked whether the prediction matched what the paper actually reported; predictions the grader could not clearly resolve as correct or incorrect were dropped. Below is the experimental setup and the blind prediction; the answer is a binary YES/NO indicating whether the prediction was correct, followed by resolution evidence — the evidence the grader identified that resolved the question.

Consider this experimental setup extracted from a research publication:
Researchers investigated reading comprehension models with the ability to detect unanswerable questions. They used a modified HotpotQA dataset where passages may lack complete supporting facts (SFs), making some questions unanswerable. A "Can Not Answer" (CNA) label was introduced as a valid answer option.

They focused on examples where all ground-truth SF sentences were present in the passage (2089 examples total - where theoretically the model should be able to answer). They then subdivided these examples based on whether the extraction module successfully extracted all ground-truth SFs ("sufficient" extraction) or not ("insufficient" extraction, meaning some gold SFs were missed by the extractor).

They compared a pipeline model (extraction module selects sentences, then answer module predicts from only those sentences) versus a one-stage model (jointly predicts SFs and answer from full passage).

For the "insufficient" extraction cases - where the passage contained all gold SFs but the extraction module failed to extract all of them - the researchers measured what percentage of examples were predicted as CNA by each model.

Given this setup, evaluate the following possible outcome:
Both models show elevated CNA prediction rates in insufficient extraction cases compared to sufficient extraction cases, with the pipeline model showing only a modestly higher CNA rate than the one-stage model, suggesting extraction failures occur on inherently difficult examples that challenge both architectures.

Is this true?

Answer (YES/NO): NO